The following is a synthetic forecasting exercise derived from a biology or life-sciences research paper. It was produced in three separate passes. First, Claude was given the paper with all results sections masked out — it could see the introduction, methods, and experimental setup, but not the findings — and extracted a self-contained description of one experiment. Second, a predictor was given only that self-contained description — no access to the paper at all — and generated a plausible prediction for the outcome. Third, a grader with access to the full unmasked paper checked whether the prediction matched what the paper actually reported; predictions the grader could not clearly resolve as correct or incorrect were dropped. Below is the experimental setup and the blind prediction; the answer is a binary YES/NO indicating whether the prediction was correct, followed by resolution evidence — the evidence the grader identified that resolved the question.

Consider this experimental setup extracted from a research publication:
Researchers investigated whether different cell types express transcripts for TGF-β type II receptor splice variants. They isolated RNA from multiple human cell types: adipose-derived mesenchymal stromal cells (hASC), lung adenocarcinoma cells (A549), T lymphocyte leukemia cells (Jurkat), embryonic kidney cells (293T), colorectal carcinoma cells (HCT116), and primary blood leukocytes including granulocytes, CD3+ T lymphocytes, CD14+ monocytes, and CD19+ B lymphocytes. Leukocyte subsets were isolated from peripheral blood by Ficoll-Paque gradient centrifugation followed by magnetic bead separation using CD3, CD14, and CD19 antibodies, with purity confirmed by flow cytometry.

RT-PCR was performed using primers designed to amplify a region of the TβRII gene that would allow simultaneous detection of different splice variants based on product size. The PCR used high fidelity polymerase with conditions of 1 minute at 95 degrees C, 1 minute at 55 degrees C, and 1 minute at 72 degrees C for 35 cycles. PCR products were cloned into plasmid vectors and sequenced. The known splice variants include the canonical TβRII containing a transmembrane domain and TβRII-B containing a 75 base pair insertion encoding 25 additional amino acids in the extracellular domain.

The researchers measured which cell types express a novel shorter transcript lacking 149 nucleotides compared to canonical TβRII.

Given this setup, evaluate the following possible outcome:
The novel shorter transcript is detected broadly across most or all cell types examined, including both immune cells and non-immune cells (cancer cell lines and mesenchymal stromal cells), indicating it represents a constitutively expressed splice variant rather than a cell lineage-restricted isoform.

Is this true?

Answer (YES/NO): YES